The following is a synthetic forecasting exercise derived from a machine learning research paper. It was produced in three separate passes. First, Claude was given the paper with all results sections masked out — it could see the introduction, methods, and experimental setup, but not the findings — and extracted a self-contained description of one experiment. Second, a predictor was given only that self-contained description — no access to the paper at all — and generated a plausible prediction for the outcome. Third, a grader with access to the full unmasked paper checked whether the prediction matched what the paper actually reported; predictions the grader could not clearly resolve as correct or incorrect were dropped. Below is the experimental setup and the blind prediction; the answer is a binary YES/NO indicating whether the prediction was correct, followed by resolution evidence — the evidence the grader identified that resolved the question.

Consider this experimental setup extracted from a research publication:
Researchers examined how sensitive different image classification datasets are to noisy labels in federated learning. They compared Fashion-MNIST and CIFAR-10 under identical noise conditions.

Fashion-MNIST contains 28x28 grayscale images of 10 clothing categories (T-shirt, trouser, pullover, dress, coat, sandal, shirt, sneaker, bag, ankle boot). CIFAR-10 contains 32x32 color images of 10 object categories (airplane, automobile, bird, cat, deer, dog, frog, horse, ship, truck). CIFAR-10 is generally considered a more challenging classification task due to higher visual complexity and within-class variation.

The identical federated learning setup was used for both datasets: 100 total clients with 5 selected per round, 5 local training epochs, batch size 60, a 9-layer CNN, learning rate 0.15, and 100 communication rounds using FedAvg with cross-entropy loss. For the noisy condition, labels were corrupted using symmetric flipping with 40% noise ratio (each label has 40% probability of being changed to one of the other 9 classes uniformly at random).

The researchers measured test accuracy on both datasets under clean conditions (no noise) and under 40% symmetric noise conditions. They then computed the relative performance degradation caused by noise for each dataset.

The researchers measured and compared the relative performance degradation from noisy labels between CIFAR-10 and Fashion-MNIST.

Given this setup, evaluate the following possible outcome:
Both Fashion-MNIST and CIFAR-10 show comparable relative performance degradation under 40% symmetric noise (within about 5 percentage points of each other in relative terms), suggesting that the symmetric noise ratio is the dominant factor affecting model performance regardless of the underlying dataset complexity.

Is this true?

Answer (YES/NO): NO